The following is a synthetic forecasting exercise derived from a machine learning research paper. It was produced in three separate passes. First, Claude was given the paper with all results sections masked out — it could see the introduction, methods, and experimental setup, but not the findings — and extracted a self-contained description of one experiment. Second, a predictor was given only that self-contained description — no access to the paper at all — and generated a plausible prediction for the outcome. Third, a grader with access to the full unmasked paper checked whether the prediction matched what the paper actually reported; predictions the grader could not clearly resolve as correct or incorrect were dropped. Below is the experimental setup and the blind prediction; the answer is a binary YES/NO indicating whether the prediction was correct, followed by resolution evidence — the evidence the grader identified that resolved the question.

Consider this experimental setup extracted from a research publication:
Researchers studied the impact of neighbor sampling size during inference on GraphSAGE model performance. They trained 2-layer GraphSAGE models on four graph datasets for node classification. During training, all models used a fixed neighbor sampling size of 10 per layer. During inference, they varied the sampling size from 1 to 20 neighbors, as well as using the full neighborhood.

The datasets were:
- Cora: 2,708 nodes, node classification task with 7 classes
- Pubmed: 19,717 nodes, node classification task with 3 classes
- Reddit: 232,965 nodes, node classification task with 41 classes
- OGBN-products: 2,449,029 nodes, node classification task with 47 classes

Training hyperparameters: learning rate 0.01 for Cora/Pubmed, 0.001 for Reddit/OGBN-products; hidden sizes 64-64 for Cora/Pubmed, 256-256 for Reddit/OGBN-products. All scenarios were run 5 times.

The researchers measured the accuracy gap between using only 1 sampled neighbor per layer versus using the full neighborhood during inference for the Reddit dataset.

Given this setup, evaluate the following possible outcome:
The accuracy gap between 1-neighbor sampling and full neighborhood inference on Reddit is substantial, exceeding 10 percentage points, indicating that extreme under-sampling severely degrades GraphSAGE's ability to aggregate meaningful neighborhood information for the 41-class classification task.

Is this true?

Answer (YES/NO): YES